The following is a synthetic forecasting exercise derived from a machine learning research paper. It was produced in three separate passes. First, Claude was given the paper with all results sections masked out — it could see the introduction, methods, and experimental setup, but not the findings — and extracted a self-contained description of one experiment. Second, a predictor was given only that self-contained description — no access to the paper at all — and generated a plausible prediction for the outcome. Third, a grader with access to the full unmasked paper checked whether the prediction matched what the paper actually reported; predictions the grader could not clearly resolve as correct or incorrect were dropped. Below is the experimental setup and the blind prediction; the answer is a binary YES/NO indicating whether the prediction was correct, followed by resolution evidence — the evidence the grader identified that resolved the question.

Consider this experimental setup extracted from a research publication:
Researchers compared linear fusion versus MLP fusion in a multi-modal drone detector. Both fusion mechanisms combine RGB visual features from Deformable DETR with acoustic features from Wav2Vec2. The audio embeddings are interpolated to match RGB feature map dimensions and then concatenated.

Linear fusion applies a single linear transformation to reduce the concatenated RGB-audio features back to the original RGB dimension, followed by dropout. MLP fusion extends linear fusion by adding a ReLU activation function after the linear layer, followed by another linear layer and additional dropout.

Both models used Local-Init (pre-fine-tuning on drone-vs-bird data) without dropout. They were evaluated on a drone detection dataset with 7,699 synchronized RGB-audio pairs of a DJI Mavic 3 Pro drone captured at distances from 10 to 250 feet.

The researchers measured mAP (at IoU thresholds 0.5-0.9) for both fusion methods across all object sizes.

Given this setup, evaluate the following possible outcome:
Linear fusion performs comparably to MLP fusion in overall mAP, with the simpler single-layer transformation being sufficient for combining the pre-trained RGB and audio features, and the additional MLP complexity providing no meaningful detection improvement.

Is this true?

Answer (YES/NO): NO